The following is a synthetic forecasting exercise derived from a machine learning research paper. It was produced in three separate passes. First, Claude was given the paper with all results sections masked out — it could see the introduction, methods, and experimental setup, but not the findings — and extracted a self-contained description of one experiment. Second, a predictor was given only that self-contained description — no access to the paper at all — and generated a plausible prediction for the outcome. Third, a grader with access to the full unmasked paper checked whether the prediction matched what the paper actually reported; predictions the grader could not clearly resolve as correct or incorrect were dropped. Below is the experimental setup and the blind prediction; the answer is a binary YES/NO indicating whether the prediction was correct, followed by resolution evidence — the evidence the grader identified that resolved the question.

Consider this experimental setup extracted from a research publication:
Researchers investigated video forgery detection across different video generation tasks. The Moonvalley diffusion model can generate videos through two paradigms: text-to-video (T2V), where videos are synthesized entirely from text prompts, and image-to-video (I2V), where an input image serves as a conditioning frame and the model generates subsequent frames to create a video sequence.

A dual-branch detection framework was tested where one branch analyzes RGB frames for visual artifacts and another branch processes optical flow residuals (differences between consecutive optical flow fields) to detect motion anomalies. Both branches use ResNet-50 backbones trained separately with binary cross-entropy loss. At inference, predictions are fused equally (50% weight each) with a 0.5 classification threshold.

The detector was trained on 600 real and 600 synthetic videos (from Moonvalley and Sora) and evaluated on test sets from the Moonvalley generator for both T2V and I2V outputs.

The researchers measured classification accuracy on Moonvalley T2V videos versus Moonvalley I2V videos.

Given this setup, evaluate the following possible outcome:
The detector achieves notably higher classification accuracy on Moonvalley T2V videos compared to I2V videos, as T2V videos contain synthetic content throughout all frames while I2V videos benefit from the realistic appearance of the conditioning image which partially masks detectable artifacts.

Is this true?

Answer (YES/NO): YES